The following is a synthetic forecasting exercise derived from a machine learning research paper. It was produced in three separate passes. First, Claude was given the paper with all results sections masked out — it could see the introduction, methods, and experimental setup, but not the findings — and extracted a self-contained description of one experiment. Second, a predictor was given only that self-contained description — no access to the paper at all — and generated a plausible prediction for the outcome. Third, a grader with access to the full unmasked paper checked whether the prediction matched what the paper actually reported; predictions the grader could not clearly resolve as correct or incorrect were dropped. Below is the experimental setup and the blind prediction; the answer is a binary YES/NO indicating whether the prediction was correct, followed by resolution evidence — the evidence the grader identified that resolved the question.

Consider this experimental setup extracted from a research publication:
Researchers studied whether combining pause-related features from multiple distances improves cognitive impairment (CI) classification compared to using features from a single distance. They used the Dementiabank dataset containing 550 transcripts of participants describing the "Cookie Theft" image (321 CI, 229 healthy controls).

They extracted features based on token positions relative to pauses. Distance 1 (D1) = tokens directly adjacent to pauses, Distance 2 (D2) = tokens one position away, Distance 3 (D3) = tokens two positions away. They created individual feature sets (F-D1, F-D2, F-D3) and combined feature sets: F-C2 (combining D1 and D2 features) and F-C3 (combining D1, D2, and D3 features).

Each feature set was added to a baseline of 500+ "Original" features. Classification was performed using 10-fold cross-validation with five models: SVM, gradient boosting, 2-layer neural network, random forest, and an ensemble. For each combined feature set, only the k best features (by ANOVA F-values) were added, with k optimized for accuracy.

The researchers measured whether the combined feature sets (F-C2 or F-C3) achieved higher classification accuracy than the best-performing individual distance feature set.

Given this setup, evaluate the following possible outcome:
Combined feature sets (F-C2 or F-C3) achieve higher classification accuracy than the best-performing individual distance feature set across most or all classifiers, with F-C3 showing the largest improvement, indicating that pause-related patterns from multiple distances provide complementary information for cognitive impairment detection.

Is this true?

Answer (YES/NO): NO